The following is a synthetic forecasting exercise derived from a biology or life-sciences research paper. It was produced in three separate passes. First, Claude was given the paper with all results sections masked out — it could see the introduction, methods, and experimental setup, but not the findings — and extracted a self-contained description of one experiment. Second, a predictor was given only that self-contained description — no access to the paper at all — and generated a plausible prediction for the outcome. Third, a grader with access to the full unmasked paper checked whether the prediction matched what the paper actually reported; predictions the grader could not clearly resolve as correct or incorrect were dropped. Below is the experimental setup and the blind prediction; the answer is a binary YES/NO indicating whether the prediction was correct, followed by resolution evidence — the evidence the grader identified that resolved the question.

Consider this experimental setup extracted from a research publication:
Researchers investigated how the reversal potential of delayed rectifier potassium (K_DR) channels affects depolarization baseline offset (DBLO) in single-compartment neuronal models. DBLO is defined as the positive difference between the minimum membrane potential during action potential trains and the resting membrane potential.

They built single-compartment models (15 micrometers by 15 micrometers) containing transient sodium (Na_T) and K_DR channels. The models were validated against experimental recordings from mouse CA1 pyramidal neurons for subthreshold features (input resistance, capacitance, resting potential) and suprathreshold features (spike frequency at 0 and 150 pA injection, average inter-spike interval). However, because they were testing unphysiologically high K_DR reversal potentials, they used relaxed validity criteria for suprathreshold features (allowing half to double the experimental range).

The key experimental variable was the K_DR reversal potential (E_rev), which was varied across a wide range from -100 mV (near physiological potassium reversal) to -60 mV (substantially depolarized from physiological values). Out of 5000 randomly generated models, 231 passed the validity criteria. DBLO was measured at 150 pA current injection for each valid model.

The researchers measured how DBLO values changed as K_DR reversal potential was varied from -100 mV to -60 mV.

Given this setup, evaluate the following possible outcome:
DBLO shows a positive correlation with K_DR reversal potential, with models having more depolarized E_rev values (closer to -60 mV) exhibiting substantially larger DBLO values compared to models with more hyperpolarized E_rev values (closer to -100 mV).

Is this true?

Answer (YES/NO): YES